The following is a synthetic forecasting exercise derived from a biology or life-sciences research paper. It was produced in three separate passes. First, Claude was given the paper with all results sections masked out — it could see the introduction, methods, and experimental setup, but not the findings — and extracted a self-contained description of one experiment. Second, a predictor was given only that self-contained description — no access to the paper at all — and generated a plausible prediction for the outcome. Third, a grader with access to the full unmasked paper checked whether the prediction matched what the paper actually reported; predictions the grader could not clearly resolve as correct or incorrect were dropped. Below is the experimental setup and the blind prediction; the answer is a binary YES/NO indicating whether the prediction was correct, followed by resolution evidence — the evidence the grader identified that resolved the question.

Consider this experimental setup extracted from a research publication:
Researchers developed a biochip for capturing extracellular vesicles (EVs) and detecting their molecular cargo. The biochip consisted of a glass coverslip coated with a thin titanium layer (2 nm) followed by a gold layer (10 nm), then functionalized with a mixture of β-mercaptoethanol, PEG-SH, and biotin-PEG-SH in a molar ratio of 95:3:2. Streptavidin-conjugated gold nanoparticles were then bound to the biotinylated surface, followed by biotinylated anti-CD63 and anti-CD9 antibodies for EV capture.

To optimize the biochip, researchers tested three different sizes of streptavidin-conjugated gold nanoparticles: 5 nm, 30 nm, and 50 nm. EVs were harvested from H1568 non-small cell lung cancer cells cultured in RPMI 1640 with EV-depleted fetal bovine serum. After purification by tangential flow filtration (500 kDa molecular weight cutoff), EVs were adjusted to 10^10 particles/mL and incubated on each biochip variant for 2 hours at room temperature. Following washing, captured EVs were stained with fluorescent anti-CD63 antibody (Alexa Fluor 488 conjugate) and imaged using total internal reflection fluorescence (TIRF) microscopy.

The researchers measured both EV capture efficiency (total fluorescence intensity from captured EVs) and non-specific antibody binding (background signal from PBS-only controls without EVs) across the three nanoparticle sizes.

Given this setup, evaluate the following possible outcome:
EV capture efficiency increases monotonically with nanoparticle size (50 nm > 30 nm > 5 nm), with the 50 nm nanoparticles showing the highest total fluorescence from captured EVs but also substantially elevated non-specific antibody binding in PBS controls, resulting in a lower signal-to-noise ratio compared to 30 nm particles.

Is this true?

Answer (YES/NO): NO